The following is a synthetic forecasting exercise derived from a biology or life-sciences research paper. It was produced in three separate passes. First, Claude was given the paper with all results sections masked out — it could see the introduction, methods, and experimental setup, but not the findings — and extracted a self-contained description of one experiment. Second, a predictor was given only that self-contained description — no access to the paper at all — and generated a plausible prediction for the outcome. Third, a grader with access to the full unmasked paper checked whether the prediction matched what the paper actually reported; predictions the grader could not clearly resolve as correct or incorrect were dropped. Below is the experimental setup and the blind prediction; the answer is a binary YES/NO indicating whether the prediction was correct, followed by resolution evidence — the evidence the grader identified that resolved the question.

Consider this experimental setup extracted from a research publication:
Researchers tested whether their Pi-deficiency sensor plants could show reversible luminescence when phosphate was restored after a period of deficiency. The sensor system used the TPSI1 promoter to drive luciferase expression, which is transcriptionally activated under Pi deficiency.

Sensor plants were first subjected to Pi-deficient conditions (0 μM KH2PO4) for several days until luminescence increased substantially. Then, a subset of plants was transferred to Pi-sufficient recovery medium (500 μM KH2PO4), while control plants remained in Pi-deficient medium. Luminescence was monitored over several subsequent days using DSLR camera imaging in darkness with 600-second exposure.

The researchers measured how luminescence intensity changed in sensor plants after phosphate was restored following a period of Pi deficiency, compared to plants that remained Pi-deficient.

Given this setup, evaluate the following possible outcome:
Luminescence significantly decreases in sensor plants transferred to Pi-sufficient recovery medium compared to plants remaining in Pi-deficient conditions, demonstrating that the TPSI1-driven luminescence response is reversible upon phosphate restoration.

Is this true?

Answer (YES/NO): YES